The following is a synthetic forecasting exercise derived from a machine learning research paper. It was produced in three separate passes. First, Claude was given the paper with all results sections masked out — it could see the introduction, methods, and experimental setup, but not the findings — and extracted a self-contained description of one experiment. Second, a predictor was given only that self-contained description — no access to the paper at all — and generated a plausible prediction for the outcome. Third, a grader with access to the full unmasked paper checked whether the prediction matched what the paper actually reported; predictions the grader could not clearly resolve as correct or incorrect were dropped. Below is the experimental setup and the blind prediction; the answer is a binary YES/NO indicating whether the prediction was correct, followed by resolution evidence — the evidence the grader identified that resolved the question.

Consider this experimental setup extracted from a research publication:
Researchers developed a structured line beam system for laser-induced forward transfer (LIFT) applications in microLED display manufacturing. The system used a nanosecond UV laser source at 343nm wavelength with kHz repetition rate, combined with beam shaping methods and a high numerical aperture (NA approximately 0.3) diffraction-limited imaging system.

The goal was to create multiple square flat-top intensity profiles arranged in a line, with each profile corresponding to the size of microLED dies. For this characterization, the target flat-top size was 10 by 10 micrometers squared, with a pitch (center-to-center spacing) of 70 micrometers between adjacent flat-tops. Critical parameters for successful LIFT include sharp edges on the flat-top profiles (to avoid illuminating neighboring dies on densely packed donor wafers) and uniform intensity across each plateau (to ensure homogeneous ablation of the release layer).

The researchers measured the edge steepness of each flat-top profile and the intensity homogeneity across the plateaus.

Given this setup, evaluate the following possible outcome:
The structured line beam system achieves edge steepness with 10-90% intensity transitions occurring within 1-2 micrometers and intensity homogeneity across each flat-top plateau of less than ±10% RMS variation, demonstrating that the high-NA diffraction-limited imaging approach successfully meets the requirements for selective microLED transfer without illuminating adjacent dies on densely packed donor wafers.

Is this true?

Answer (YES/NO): NO